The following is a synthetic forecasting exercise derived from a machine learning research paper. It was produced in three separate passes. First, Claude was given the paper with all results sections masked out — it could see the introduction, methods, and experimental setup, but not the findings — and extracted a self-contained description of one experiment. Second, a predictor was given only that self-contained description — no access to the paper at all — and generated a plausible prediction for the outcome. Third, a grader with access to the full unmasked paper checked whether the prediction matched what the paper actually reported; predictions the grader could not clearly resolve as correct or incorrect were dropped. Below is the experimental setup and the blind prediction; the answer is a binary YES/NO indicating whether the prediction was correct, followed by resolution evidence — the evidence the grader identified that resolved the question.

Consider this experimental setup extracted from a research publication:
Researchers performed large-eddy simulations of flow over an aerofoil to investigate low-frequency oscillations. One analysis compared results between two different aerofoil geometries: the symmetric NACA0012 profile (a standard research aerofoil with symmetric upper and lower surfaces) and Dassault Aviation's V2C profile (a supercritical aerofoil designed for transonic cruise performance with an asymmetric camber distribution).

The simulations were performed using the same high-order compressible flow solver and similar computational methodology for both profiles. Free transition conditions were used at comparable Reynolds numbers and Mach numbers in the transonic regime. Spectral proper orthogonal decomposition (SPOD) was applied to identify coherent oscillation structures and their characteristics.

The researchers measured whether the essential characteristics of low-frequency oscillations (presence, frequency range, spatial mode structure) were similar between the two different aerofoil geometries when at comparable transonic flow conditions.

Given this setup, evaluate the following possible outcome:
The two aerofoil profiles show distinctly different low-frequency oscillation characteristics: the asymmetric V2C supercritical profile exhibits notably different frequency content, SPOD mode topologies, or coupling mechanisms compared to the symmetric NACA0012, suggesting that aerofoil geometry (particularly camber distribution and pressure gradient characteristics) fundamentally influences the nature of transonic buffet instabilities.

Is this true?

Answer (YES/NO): NO